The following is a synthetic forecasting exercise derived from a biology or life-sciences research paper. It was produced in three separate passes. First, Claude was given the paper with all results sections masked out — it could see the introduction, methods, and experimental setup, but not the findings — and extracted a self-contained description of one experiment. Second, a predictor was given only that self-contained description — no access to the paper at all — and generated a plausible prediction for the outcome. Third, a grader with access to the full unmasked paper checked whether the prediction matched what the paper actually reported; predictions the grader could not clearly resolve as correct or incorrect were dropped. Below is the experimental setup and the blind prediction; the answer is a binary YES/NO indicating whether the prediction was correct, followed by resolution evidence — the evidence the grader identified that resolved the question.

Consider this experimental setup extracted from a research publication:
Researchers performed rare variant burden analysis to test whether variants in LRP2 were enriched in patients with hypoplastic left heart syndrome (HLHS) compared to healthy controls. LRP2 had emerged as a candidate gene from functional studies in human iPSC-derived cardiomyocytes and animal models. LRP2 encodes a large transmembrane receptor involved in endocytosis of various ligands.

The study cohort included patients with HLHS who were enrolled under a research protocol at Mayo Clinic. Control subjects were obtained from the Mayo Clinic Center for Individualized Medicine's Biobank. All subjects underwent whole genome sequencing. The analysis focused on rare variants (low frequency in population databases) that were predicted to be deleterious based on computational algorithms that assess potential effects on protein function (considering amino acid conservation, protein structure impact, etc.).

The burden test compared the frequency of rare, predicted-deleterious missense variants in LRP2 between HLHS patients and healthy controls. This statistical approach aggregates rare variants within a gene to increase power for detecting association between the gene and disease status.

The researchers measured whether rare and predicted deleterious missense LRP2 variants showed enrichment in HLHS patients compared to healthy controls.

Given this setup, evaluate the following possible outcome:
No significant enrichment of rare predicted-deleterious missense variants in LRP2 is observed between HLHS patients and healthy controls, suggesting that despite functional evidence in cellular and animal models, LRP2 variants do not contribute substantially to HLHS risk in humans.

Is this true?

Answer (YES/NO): NO